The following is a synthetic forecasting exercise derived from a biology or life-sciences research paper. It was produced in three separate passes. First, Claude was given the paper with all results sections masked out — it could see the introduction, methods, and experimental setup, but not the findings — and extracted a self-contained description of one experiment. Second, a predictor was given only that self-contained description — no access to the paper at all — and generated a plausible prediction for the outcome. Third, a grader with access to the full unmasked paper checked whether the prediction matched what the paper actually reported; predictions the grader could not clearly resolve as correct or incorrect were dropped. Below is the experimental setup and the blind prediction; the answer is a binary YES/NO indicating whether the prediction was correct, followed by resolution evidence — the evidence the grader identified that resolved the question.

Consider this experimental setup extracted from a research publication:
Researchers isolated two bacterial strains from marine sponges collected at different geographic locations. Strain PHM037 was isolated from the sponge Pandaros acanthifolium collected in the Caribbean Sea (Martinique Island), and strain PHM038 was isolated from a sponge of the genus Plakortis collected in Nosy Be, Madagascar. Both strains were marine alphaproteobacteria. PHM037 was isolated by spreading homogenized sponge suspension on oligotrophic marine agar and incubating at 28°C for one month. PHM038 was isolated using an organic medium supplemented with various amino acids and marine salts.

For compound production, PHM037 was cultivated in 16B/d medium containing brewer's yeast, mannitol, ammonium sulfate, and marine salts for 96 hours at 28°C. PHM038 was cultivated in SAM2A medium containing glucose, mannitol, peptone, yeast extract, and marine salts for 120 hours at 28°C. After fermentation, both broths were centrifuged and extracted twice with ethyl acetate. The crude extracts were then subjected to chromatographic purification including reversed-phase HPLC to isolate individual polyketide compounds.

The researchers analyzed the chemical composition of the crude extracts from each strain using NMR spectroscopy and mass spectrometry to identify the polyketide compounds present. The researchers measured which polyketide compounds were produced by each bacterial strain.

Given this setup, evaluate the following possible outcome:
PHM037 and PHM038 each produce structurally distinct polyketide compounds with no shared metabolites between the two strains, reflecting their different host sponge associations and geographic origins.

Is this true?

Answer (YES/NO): NO